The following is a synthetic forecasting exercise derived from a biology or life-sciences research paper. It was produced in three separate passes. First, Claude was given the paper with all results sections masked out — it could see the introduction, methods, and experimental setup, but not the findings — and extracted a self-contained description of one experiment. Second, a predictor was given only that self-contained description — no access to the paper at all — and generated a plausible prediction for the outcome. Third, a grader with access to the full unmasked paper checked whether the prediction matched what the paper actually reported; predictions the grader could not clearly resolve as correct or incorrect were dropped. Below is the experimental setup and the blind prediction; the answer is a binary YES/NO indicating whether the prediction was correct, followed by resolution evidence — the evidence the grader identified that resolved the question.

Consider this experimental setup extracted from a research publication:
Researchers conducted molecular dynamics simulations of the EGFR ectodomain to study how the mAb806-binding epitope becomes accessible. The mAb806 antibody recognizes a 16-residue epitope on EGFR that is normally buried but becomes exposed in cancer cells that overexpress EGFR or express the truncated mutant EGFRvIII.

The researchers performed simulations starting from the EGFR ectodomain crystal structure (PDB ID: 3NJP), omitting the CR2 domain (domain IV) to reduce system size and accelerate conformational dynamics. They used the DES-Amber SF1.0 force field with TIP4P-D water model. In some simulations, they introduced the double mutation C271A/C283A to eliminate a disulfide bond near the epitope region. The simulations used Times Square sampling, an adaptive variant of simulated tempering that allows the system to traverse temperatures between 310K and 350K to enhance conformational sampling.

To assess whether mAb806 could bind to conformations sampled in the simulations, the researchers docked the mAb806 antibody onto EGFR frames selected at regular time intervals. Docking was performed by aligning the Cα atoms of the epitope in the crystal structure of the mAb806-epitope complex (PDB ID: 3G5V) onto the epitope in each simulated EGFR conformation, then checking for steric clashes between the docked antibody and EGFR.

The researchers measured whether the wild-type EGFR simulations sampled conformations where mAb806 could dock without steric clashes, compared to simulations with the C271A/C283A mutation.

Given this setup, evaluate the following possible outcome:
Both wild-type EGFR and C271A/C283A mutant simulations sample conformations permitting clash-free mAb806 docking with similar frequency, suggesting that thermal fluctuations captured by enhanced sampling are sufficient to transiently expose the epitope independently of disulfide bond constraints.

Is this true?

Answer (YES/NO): NO